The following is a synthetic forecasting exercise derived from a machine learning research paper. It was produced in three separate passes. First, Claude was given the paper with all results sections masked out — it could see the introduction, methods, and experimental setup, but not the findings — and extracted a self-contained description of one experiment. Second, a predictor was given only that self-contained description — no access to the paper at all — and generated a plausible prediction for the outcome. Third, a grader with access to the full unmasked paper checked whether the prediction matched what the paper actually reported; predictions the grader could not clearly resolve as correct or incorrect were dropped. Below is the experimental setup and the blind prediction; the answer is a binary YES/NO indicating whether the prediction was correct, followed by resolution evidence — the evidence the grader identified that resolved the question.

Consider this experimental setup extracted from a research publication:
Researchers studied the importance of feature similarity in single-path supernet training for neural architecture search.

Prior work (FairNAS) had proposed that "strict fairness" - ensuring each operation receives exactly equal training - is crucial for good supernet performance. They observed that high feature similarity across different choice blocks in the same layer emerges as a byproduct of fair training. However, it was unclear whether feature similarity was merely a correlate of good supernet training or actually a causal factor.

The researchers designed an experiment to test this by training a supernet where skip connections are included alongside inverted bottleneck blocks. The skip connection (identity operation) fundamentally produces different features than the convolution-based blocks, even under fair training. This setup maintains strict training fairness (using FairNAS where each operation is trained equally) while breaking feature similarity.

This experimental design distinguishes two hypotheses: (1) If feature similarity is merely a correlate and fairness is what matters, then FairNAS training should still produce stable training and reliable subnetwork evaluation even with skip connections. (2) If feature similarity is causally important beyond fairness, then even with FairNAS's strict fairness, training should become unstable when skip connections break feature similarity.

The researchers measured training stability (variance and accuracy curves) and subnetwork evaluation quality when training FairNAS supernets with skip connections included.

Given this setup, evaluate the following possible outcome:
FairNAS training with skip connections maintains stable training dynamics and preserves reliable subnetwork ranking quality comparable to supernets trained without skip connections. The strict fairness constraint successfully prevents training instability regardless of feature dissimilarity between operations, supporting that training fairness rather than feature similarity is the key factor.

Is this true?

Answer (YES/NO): NO